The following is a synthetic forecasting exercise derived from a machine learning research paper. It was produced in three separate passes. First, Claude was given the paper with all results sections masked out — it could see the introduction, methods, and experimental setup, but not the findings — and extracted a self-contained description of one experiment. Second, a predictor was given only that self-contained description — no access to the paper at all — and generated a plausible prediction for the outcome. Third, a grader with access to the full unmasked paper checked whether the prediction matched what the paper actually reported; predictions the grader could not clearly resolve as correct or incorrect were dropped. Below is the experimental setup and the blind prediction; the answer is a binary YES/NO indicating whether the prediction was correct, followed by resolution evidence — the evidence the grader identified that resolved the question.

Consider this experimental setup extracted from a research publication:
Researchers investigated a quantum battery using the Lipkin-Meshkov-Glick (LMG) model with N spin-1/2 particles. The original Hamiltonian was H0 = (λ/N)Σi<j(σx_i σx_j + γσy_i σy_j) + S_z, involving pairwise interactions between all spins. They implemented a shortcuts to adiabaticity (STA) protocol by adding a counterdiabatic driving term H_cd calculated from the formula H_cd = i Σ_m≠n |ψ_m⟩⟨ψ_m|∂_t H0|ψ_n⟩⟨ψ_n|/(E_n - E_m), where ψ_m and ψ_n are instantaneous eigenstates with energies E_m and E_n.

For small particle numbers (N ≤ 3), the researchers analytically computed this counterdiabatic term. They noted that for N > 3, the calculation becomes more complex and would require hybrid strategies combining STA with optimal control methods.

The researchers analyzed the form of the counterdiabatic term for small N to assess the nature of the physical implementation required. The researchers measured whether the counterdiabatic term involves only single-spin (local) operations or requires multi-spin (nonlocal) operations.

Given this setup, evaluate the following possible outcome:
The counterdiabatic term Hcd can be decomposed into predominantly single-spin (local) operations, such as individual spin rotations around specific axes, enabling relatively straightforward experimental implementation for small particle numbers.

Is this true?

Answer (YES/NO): NO